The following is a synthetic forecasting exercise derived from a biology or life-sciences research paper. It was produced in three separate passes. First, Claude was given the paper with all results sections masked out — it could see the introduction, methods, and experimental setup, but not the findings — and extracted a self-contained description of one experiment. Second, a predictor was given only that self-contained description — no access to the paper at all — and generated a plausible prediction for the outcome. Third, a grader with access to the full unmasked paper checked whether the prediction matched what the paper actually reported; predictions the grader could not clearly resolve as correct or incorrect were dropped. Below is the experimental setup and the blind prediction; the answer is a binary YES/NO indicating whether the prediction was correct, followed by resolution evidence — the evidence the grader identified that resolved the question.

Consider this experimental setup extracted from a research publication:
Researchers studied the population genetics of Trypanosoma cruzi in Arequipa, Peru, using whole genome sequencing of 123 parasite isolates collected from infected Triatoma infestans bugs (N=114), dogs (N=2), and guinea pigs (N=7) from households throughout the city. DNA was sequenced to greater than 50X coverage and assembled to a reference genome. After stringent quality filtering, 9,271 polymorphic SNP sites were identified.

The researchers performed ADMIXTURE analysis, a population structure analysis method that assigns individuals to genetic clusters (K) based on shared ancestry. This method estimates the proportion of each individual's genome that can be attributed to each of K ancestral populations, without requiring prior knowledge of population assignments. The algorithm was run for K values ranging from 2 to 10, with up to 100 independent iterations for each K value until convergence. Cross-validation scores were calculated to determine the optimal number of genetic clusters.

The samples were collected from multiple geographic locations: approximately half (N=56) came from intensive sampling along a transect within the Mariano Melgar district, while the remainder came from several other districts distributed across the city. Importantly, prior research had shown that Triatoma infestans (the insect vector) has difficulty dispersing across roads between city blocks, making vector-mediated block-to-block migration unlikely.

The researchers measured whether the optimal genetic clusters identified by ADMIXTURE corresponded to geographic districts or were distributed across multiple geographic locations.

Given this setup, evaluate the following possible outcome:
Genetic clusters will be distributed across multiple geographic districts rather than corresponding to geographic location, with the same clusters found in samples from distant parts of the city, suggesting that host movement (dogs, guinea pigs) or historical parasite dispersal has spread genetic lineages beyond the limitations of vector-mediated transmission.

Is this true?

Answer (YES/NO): YES